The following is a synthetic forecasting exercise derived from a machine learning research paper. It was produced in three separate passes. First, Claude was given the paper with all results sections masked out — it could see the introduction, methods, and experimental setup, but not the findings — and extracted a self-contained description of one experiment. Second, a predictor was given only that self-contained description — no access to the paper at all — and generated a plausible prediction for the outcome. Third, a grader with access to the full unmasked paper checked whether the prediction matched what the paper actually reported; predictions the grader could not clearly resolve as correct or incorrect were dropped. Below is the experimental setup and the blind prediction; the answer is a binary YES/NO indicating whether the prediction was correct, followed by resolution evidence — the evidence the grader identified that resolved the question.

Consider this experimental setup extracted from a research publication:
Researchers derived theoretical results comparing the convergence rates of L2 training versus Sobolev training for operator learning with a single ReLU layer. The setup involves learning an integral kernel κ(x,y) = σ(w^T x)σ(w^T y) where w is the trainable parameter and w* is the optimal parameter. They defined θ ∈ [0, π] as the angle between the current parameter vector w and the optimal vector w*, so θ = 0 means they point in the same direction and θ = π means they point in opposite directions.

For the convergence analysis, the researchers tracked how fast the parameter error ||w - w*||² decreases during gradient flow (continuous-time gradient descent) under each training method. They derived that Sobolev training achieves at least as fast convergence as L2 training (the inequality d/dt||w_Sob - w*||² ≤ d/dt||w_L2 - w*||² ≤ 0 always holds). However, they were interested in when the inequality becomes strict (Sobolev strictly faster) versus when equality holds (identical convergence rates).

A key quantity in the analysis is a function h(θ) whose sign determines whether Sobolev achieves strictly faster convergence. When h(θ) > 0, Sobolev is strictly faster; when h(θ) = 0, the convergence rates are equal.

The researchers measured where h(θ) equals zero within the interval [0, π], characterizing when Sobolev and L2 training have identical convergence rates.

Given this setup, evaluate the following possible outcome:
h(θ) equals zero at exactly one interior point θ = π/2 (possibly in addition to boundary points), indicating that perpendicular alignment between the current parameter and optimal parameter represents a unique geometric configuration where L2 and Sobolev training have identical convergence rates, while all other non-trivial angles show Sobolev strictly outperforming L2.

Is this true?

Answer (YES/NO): NO